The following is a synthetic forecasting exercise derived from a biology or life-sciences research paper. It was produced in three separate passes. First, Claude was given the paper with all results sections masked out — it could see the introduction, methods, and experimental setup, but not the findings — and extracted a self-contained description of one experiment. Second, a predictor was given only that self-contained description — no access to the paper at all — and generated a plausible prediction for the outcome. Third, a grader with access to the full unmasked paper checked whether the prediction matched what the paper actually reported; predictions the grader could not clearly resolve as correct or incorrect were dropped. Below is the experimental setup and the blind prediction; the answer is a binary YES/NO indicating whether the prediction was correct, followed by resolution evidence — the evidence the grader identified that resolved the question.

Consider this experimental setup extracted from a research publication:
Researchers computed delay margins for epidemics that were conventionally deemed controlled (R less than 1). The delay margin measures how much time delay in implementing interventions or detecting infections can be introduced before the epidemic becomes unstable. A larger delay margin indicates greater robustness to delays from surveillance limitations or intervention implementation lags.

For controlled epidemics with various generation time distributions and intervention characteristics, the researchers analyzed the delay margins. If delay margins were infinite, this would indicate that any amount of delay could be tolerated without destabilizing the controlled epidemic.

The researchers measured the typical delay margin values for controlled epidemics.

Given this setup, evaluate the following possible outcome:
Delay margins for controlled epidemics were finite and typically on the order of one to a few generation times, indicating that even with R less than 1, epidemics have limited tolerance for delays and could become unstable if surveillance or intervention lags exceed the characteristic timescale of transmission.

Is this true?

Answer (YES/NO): YES